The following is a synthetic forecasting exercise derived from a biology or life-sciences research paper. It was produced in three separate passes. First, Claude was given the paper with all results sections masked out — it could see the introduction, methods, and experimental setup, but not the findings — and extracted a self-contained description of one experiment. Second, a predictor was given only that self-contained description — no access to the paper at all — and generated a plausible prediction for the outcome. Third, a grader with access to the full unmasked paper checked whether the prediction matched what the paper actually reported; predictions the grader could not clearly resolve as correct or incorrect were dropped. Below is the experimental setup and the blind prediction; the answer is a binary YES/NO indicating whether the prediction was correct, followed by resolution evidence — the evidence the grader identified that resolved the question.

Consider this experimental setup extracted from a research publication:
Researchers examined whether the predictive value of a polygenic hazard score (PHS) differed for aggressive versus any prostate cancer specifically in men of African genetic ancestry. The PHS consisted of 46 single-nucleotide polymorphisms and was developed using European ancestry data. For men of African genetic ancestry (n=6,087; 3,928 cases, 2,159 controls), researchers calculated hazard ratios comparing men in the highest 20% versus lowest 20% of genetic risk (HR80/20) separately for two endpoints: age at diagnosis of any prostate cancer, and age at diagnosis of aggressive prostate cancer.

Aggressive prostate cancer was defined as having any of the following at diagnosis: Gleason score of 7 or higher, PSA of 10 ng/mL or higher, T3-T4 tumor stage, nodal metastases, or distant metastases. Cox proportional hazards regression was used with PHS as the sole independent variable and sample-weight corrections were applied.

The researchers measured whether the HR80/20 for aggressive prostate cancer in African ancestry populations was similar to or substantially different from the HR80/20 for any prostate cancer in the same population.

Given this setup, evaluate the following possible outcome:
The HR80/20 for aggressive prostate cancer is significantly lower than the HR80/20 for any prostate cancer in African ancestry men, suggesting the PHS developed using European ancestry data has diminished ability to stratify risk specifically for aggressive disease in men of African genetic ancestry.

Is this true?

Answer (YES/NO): NO